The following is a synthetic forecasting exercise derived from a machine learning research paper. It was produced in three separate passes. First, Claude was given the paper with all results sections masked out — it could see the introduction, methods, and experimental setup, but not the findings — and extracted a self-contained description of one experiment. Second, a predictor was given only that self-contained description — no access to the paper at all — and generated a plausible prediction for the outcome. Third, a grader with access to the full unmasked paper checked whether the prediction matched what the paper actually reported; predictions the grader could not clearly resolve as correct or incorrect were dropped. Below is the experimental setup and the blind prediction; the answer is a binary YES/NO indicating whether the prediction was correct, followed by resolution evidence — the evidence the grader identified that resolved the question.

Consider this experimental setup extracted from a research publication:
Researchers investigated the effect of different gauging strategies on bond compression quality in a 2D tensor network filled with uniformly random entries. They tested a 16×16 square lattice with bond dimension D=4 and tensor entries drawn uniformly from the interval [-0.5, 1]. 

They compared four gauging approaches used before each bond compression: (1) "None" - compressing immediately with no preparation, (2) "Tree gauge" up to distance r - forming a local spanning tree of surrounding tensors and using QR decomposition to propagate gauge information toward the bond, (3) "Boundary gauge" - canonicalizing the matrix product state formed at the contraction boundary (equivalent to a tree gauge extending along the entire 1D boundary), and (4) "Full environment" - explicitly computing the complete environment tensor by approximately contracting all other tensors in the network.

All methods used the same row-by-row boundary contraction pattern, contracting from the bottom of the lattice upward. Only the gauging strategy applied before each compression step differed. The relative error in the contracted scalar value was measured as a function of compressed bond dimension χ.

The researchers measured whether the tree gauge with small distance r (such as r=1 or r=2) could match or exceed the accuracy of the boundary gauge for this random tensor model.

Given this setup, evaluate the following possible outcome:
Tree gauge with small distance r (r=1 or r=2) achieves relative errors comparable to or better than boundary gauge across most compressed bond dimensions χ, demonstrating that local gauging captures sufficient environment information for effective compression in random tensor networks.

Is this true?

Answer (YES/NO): YES